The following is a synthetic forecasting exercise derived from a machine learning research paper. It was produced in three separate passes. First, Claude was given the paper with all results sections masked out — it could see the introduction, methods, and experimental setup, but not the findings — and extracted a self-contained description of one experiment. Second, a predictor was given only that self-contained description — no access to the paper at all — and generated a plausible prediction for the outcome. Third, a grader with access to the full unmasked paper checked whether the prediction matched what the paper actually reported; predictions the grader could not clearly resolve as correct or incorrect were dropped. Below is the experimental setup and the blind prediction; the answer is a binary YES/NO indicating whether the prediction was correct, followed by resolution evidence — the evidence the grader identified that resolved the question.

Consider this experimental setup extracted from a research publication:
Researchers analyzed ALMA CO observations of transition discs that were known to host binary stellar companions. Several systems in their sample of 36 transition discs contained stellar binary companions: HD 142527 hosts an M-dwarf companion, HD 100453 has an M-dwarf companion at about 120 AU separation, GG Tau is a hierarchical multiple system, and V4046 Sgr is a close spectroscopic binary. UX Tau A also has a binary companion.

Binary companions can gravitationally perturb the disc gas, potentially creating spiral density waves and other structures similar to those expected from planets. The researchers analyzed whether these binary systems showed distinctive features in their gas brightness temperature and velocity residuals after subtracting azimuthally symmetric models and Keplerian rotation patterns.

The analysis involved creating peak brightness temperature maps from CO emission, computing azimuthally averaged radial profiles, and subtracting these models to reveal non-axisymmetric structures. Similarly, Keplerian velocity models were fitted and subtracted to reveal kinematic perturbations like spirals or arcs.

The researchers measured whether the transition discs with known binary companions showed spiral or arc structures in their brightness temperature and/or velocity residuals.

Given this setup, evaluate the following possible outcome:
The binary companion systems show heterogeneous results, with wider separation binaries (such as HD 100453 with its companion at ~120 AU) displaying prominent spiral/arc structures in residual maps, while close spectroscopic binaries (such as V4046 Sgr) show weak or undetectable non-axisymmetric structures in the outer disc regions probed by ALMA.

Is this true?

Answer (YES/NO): YES